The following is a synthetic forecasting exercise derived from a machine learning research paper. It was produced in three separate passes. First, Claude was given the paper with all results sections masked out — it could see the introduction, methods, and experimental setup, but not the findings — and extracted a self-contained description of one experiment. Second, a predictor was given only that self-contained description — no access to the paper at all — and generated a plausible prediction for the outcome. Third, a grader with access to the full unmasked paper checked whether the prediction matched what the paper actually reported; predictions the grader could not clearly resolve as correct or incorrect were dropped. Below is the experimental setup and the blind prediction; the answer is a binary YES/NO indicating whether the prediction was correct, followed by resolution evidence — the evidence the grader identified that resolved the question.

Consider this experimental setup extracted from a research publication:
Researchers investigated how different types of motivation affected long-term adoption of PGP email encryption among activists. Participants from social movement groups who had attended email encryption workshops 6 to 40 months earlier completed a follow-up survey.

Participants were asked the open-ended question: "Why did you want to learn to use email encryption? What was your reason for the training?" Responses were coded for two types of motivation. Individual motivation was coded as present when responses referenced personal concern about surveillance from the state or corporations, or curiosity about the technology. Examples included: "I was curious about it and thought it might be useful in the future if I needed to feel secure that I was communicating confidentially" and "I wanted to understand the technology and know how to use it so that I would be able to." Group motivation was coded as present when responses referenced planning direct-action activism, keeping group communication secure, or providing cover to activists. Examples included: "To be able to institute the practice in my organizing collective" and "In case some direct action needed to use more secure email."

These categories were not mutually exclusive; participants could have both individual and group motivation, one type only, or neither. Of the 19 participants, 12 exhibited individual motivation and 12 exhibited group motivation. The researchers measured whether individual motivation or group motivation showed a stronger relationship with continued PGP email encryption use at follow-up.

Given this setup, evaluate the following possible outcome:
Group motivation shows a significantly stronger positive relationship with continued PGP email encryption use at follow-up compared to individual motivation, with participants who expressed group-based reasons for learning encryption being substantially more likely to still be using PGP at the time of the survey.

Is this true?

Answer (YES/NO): NO